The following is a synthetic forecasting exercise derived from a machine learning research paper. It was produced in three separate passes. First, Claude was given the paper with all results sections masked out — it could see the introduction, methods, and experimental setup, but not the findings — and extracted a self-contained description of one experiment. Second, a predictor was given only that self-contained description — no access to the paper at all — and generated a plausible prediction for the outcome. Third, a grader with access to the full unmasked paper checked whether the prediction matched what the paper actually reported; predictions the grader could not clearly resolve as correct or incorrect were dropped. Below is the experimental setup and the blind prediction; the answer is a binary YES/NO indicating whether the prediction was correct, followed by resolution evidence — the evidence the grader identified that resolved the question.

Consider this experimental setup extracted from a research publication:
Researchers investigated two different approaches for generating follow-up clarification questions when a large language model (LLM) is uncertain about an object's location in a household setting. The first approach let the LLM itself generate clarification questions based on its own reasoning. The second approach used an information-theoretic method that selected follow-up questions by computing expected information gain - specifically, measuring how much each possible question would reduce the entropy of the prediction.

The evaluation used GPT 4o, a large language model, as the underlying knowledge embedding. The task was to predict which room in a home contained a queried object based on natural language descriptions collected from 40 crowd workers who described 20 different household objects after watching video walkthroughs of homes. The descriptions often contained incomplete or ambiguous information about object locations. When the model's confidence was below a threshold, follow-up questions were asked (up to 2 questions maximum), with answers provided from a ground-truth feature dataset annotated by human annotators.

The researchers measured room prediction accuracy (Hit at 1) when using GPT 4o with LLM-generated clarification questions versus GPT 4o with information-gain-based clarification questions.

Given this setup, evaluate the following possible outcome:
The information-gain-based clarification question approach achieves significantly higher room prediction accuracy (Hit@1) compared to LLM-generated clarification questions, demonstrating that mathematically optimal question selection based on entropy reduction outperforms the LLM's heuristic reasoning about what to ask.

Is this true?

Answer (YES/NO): NO